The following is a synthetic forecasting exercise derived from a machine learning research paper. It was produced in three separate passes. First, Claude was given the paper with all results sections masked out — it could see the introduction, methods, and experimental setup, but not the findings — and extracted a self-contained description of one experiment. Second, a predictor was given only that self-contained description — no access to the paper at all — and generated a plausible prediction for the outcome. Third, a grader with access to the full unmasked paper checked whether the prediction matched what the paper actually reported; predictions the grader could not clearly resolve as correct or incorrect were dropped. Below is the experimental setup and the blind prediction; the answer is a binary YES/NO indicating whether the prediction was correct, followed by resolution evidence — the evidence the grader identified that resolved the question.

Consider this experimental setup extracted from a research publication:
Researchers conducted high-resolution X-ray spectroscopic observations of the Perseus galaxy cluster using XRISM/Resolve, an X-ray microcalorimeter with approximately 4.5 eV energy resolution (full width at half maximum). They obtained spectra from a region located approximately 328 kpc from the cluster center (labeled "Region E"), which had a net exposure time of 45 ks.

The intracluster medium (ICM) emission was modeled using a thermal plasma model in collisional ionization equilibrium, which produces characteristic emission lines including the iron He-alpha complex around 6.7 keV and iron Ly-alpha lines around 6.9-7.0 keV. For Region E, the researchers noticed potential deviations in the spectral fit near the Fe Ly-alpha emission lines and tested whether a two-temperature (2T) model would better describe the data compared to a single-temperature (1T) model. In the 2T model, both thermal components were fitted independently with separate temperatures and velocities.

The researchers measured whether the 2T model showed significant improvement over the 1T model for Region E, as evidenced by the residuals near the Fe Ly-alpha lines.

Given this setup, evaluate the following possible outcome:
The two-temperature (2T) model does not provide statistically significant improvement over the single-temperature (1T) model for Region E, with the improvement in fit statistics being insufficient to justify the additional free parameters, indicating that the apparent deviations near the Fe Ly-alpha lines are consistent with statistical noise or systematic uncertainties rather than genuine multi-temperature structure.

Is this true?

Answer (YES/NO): NO